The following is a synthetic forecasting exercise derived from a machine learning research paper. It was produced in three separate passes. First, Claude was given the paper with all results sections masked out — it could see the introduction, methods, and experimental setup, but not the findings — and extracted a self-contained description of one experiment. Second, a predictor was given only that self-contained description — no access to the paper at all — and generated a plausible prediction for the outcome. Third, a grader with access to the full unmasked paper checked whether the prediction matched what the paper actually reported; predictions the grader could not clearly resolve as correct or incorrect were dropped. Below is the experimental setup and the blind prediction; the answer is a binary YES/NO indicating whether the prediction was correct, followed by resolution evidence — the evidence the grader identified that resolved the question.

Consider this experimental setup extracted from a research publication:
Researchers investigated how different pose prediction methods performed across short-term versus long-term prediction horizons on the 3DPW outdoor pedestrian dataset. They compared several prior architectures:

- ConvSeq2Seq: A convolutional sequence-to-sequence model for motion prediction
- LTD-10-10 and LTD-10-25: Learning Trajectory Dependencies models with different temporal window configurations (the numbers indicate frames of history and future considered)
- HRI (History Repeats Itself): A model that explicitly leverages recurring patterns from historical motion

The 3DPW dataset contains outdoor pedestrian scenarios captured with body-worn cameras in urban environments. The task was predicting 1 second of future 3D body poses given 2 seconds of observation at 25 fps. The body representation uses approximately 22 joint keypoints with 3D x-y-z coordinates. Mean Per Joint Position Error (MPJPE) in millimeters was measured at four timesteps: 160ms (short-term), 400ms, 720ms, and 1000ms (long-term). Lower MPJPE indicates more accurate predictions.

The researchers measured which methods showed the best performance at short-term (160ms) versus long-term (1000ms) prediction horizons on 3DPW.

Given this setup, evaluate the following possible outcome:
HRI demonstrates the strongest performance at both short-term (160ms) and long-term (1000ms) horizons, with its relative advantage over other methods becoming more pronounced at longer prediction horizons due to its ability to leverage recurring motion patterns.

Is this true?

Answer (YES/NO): NO